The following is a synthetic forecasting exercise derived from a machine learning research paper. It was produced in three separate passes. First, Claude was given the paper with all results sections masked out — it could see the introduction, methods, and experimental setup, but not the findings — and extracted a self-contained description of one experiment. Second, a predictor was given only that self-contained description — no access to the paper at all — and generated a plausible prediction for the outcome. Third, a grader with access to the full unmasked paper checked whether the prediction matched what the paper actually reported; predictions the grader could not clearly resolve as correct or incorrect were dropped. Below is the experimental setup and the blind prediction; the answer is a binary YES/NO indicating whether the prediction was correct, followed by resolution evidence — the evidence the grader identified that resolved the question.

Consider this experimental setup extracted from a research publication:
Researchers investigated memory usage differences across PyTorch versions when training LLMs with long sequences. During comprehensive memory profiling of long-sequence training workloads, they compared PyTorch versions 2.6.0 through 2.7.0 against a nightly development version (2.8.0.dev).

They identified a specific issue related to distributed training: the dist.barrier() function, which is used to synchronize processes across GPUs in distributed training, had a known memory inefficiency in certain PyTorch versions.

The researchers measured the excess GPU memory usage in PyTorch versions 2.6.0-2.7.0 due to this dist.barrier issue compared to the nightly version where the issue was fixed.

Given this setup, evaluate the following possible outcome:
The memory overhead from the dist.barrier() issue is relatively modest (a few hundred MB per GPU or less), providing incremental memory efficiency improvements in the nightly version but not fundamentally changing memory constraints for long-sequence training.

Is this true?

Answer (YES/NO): NO